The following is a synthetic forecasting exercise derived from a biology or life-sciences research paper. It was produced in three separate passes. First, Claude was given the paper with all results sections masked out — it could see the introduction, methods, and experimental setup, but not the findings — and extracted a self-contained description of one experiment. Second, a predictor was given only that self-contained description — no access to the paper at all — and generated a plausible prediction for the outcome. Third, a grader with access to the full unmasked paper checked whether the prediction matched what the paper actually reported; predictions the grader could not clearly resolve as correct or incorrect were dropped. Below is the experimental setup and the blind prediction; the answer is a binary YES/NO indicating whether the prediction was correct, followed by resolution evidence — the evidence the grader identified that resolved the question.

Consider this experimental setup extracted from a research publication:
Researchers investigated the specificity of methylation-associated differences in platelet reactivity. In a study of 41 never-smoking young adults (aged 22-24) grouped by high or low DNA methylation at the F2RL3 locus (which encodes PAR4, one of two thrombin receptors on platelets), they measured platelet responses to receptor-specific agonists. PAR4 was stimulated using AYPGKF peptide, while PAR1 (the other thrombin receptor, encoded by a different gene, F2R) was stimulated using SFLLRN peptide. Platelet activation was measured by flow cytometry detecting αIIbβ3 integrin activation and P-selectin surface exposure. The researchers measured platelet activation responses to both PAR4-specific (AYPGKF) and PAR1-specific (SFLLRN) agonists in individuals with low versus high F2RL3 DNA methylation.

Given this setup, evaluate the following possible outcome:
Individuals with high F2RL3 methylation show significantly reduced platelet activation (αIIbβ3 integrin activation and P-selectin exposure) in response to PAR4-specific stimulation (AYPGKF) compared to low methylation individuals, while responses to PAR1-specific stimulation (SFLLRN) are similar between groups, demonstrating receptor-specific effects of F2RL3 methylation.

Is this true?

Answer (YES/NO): YES